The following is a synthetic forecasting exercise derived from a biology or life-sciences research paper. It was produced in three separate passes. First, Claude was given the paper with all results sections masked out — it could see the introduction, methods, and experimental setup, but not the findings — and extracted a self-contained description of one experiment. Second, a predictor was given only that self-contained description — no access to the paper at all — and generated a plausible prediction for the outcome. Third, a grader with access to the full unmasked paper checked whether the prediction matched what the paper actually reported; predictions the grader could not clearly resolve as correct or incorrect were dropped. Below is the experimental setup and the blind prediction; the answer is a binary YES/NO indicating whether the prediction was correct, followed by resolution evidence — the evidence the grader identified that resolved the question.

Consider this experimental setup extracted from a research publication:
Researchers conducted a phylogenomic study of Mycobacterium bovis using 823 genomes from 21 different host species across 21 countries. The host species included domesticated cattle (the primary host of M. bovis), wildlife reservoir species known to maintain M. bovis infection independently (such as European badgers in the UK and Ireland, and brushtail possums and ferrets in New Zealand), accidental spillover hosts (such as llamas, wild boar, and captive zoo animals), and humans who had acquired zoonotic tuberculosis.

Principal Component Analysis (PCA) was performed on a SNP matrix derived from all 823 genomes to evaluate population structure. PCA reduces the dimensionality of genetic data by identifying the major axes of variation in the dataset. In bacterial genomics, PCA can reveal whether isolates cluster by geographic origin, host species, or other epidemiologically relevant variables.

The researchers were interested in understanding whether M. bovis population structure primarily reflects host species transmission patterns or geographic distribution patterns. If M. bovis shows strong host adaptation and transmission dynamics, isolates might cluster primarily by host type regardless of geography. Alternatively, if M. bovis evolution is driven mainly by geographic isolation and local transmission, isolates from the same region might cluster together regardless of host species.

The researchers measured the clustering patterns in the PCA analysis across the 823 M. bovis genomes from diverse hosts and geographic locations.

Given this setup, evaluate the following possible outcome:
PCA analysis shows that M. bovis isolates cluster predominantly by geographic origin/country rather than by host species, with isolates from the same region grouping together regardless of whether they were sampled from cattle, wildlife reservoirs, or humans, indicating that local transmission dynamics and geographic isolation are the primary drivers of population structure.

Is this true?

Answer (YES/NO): YES